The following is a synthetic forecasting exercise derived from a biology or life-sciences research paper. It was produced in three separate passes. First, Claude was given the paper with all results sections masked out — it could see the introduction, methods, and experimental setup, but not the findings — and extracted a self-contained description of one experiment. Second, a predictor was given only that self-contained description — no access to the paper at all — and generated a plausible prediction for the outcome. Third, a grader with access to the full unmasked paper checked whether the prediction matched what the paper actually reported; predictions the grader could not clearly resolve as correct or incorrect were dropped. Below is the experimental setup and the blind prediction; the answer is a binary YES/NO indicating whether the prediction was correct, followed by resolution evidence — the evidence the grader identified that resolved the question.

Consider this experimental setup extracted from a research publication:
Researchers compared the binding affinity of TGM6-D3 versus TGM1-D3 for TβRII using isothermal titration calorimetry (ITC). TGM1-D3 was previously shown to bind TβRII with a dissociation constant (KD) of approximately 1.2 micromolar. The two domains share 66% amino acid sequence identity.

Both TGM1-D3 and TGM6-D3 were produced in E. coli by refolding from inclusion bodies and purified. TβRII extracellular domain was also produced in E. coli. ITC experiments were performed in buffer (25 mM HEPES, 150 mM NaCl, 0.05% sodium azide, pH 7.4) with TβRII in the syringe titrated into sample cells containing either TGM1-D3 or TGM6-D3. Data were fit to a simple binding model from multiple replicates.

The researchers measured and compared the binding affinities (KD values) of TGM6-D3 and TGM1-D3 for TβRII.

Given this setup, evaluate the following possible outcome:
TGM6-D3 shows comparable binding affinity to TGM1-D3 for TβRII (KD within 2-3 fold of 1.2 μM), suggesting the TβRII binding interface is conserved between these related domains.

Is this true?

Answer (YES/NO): NO